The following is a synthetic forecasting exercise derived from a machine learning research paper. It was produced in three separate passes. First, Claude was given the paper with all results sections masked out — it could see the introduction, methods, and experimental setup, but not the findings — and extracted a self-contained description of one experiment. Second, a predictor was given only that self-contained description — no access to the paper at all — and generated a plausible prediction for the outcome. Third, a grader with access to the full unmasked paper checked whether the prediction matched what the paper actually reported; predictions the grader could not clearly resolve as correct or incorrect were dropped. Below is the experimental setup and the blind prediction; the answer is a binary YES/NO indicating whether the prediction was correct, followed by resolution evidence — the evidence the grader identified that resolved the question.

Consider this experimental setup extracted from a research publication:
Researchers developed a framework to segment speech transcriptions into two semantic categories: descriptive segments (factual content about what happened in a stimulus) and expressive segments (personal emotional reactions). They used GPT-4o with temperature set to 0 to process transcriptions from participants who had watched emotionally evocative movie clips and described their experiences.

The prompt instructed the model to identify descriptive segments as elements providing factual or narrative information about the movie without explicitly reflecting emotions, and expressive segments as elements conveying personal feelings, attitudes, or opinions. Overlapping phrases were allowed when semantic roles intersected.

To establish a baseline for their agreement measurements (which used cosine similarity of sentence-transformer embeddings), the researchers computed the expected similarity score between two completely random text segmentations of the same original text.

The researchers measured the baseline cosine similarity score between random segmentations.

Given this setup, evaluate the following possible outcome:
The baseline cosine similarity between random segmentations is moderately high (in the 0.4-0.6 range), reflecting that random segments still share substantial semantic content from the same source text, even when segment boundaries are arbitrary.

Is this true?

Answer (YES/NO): NO